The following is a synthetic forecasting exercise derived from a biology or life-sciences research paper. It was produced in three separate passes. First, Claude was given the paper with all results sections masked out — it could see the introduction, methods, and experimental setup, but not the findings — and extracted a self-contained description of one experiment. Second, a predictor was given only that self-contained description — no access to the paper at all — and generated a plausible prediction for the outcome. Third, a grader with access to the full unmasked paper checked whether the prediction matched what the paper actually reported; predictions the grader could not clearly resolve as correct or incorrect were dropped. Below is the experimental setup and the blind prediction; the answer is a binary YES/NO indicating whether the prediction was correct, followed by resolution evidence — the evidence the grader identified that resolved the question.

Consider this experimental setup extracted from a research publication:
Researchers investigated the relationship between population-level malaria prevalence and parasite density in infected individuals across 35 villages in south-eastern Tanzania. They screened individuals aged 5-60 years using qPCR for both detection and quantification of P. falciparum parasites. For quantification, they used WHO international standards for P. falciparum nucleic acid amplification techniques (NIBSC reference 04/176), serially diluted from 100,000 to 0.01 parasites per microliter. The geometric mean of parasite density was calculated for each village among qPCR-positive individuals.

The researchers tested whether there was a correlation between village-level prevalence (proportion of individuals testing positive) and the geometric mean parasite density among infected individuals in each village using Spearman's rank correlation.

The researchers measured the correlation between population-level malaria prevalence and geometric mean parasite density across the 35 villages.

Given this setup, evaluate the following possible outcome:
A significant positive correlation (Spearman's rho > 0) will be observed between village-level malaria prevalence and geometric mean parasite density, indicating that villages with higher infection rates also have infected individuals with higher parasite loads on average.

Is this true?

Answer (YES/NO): YES